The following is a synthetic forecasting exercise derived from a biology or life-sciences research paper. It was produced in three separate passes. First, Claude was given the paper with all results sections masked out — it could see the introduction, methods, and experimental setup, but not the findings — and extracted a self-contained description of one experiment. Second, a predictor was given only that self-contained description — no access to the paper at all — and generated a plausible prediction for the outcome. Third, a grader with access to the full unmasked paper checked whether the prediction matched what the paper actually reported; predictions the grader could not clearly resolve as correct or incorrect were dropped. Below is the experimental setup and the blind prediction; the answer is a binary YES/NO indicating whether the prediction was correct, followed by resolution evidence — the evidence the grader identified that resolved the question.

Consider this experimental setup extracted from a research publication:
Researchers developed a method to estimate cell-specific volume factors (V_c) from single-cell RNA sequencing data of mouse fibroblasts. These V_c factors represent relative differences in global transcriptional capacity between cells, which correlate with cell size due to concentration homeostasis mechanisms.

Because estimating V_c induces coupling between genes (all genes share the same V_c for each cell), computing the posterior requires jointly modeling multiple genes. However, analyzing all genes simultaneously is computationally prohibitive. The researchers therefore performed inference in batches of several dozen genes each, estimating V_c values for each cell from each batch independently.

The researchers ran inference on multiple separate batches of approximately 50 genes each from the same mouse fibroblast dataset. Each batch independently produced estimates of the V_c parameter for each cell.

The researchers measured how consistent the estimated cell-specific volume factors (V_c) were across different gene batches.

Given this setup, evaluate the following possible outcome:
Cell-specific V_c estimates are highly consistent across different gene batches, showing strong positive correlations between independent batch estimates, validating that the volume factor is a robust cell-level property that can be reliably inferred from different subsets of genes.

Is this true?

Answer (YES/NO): YES